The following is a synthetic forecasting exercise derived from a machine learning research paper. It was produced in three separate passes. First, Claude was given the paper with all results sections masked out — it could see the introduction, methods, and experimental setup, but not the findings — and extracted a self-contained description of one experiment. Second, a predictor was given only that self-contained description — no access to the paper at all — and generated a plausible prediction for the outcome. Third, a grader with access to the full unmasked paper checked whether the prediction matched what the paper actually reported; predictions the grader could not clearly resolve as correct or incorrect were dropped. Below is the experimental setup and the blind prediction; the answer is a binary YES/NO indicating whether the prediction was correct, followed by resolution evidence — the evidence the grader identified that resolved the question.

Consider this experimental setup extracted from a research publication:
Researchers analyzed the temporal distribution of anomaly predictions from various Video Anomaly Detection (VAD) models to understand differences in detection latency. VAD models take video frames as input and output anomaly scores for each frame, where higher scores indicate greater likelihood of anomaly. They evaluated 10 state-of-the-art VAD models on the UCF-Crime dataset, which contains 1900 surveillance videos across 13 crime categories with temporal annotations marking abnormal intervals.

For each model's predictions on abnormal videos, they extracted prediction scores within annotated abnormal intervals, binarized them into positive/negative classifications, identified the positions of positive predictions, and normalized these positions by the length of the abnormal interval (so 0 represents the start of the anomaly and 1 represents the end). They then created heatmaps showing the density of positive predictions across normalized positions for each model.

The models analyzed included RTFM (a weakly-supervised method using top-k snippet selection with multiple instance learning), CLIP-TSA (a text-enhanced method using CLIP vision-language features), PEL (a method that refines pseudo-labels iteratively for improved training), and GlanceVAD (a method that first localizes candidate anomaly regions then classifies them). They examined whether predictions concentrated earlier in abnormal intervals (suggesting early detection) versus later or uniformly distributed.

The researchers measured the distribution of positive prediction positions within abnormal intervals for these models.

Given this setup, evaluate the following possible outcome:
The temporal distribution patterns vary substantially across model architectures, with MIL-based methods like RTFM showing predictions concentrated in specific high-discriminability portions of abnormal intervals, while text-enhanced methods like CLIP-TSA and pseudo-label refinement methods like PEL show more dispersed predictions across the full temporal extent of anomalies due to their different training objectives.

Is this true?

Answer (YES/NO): NO